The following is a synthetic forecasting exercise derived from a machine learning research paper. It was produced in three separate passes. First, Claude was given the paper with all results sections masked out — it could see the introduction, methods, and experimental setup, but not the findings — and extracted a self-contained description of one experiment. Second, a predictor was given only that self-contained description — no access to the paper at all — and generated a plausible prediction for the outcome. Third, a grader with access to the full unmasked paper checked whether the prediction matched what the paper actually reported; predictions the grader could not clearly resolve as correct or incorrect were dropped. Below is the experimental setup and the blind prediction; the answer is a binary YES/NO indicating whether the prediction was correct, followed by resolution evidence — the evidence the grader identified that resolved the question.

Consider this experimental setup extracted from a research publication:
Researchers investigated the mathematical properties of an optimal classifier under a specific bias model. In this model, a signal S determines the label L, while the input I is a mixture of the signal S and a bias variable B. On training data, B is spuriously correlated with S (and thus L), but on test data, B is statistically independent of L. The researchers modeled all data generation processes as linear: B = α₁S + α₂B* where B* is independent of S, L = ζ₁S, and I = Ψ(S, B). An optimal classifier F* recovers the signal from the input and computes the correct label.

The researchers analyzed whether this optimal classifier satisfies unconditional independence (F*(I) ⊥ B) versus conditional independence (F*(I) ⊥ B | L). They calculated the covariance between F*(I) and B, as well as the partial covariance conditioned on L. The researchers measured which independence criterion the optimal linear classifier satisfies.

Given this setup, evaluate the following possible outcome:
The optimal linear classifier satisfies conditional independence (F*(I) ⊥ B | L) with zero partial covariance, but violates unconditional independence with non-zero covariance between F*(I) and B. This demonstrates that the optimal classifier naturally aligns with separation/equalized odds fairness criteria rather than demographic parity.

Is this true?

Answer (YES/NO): YES